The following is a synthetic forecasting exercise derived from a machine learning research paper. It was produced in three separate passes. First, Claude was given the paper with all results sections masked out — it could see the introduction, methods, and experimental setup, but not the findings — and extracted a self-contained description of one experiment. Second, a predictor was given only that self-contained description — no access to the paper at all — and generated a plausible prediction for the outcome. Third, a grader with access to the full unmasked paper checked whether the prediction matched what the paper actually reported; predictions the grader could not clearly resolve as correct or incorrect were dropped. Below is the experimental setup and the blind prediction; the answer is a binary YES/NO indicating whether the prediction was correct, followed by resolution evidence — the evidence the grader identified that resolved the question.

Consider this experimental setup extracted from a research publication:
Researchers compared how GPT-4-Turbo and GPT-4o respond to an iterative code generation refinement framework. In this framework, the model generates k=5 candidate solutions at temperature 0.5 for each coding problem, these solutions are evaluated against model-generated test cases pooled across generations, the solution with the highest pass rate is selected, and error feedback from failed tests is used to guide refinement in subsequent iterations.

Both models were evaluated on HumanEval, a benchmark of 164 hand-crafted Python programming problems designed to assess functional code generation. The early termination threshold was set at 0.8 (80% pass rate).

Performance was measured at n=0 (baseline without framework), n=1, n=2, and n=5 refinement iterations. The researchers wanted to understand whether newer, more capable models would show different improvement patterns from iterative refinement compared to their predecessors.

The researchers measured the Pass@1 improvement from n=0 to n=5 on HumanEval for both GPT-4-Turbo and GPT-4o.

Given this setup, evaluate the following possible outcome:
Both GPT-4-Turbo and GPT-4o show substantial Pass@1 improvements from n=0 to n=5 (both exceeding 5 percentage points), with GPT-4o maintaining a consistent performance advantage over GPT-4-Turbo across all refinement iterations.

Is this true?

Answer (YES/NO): NO